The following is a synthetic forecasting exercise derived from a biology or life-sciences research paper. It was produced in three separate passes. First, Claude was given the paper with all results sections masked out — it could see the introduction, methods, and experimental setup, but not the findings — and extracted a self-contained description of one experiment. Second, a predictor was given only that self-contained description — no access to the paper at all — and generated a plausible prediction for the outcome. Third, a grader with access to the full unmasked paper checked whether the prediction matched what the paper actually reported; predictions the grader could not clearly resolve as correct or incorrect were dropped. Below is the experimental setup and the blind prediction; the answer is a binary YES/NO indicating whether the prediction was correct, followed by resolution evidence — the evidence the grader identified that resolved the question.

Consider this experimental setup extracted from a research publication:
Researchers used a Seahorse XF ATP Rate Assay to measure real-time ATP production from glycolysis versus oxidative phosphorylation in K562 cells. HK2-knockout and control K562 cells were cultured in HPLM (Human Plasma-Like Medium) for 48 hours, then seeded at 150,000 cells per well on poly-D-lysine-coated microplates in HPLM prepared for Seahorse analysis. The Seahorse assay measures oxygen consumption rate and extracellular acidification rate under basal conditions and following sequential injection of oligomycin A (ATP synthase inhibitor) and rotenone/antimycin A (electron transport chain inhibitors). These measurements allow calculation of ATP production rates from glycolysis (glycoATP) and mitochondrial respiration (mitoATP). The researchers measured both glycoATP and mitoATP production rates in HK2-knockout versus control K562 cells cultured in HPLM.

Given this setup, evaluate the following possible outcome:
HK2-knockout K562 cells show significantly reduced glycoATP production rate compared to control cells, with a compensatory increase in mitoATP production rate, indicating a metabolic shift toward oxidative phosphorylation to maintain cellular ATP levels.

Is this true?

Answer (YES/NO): YES